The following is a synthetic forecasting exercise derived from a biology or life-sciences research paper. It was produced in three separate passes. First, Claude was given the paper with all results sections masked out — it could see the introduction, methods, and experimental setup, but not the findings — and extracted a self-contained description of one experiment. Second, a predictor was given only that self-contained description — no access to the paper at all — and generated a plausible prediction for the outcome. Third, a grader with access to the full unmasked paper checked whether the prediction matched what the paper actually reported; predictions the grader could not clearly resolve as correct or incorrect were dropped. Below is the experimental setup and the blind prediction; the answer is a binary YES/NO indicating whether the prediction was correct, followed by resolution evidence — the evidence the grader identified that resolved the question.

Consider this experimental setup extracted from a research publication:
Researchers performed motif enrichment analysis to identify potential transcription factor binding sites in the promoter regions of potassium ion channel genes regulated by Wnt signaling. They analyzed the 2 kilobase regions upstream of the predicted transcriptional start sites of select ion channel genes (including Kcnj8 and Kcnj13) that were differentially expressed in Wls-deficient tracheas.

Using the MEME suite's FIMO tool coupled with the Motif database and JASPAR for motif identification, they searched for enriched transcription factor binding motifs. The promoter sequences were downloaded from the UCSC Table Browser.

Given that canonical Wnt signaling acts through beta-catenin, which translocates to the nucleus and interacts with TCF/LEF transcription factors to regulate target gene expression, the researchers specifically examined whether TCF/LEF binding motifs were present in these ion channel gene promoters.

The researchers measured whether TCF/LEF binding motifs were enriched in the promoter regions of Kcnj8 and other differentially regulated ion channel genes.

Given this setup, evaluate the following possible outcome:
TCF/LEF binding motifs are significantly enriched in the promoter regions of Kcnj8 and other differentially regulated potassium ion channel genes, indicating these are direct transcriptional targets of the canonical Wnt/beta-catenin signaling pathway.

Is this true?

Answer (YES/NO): NO